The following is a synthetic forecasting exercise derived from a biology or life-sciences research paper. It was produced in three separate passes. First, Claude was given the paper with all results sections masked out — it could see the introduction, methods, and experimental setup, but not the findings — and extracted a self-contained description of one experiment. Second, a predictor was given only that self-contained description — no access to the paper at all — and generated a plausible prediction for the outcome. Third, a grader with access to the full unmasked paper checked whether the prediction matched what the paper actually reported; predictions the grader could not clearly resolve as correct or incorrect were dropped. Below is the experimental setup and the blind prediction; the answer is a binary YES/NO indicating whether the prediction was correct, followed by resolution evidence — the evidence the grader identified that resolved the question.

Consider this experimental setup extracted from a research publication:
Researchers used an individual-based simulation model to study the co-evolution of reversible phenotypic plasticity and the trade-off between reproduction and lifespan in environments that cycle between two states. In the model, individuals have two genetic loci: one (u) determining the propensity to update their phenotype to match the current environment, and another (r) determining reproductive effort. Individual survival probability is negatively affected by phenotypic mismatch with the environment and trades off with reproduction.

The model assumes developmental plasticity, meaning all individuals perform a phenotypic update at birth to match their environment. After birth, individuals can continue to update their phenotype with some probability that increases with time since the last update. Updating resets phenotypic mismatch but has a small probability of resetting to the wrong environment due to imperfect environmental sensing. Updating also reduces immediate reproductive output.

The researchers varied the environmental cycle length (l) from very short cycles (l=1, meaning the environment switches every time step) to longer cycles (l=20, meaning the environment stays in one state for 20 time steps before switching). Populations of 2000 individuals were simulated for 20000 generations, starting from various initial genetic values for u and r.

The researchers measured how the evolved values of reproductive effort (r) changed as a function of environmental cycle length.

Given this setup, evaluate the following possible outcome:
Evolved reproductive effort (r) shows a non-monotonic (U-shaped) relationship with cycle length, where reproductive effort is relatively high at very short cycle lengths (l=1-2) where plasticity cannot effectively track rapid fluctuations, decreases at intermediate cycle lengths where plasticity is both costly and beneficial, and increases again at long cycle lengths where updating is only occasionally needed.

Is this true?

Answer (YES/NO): NO